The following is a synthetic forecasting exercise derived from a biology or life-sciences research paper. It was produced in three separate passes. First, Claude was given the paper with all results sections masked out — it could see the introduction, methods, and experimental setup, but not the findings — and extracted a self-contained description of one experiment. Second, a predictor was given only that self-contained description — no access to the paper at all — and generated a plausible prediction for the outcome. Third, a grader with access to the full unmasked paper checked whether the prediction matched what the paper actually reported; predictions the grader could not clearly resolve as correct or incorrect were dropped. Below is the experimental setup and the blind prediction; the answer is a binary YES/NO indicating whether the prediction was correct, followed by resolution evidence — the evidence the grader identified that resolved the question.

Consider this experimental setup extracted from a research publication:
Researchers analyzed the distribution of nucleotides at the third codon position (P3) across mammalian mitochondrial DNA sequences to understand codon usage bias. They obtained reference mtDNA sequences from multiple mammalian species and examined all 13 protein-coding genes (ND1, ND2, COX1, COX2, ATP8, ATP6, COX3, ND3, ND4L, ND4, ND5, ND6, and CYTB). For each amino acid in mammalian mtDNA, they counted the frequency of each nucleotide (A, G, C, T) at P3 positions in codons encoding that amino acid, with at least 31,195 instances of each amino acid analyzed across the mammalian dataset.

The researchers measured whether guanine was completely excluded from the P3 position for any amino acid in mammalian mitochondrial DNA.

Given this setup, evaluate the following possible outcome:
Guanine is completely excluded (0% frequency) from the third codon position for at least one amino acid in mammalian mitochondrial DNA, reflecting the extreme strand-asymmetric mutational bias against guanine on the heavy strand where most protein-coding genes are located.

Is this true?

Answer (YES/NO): NO